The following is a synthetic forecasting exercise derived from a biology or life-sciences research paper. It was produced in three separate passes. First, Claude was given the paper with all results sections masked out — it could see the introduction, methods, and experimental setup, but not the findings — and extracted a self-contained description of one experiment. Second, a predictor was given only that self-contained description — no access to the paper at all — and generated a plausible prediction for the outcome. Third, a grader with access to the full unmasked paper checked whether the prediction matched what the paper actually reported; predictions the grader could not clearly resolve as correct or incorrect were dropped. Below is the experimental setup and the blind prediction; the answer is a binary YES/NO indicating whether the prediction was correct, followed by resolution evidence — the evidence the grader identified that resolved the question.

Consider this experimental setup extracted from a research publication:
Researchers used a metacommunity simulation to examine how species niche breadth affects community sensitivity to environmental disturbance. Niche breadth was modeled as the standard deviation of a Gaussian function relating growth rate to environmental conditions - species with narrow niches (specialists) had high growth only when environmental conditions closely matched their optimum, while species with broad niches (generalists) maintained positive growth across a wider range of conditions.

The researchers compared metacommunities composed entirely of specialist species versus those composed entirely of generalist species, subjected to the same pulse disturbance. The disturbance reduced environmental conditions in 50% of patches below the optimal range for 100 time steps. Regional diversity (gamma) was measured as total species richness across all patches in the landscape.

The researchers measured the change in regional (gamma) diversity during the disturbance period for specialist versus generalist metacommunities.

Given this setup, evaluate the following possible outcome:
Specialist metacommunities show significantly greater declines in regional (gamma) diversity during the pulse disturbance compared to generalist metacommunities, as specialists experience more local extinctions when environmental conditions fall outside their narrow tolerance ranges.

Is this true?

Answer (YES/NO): YES